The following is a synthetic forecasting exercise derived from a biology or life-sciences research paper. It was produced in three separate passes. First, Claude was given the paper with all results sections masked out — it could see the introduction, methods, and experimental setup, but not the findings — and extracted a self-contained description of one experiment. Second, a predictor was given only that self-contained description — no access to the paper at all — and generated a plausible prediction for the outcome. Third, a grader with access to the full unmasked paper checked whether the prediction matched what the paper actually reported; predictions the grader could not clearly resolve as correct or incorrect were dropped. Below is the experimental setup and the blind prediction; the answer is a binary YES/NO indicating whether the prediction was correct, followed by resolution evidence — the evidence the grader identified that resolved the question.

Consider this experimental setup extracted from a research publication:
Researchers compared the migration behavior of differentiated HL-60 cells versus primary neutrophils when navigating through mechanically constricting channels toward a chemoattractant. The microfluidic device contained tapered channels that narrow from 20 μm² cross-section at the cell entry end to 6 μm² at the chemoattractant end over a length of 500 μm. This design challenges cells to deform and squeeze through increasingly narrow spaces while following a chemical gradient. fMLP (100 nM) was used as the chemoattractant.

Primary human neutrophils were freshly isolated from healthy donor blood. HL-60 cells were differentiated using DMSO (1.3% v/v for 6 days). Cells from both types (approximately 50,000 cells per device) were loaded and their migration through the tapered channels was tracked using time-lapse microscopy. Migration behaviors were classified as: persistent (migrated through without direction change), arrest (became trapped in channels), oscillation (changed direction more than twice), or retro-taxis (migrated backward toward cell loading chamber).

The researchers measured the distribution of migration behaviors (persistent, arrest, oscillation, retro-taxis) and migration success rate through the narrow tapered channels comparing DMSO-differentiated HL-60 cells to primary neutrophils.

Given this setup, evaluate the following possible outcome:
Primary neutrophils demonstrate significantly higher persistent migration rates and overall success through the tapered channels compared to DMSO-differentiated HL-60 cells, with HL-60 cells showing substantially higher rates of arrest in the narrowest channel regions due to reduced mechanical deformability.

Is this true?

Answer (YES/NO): YES